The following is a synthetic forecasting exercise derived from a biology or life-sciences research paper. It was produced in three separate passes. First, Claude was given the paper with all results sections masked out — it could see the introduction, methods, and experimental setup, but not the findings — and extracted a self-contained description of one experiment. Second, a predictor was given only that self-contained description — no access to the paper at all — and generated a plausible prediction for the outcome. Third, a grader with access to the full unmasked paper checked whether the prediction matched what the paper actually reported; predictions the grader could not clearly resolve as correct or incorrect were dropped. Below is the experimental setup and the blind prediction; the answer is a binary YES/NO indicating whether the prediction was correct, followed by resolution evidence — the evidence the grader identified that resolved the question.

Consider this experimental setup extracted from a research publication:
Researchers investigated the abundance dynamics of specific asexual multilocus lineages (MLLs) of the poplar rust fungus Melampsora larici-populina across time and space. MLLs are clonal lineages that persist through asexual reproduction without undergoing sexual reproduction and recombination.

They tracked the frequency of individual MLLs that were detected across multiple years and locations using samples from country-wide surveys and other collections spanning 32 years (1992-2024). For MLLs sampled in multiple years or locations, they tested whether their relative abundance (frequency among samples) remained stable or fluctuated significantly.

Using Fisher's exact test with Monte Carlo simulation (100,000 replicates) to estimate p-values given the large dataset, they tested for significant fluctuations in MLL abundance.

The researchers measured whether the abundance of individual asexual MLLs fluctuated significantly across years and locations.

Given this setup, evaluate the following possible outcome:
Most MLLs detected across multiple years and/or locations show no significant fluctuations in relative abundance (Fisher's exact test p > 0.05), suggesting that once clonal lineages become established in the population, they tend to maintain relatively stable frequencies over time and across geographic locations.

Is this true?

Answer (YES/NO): NO